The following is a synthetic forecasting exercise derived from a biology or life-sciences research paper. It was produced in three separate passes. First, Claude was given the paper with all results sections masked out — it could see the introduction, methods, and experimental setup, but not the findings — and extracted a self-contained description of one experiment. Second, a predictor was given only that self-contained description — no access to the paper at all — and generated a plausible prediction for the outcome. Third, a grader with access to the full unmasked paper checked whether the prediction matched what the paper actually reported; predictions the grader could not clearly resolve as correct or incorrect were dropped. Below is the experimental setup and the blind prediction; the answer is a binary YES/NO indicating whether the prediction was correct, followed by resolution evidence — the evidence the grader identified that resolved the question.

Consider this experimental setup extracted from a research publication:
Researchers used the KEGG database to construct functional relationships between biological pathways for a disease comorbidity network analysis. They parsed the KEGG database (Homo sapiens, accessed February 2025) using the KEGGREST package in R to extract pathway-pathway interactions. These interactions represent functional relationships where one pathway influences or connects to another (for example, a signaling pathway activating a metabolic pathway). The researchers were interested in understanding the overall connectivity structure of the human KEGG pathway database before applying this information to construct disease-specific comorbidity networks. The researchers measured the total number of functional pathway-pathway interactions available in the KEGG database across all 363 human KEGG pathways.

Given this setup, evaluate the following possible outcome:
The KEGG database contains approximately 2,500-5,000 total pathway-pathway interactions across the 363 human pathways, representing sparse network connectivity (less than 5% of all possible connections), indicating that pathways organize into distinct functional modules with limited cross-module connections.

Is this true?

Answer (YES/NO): NO